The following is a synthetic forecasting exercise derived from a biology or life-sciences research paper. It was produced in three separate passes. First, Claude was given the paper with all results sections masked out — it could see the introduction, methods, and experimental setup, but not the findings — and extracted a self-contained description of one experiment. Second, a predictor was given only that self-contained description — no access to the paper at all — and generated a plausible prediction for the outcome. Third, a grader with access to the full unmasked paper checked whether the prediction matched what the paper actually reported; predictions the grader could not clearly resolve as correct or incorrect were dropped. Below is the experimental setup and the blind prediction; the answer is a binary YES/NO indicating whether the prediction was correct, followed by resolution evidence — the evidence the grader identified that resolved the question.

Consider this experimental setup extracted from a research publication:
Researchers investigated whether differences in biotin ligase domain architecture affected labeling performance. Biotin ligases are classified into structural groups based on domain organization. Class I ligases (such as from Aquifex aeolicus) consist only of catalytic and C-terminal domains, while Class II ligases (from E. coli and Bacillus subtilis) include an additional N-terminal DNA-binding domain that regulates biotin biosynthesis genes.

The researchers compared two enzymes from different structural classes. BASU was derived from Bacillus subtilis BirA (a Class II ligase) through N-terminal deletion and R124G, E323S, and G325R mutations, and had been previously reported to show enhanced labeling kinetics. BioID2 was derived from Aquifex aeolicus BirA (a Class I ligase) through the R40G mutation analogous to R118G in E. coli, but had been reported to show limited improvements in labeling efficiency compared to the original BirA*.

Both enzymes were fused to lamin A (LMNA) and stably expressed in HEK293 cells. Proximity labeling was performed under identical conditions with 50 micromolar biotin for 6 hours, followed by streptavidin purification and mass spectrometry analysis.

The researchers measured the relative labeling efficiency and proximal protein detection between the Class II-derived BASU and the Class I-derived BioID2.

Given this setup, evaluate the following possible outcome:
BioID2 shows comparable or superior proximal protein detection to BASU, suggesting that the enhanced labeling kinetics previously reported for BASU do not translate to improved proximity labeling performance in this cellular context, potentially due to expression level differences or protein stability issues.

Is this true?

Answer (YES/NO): YES